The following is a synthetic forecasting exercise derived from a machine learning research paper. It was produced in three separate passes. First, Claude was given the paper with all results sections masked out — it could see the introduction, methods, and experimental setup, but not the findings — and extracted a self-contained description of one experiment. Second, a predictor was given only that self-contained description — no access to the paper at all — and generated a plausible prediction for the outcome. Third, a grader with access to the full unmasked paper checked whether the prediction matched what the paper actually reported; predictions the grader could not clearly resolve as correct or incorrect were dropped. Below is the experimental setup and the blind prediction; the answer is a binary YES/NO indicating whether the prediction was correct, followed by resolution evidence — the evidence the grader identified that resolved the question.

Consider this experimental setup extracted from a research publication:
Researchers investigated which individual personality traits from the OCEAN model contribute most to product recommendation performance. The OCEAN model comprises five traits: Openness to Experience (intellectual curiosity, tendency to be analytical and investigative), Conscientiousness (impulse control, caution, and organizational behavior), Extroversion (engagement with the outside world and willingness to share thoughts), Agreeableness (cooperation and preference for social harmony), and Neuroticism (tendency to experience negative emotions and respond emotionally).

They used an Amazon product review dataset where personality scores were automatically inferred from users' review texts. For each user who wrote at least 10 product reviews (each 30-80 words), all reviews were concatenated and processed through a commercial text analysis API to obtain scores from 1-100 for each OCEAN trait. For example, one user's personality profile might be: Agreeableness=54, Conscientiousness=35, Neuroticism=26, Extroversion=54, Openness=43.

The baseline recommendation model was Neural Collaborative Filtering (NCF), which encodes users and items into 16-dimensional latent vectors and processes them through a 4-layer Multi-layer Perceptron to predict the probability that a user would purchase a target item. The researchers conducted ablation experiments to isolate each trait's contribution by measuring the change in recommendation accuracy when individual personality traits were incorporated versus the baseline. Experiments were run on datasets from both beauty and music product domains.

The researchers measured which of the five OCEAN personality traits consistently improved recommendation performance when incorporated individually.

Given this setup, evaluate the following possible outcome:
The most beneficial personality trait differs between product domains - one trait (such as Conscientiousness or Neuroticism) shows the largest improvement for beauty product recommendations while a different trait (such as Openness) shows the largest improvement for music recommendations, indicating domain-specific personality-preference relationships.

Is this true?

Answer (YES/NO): YES